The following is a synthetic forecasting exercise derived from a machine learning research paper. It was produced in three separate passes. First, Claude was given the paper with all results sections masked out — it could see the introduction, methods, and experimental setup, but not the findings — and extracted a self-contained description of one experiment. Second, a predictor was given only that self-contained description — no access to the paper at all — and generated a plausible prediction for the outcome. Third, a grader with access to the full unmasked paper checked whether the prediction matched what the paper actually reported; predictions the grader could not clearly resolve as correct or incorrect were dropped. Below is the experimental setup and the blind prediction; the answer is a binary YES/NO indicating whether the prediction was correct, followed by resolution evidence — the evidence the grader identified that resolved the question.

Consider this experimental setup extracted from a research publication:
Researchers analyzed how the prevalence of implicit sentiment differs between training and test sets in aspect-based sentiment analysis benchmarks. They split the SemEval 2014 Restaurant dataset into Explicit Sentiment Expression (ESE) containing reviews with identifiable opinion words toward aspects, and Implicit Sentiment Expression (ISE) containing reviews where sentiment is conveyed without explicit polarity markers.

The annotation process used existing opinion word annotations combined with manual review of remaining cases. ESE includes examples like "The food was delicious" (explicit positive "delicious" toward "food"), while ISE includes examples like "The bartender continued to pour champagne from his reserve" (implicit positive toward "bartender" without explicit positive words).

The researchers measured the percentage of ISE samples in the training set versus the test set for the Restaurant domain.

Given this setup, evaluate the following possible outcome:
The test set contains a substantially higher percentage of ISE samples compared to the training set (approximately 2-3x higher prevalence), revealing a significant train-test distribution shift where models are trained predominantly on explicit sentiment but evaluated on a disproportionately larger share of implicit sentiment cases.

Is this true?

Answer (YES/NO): NO